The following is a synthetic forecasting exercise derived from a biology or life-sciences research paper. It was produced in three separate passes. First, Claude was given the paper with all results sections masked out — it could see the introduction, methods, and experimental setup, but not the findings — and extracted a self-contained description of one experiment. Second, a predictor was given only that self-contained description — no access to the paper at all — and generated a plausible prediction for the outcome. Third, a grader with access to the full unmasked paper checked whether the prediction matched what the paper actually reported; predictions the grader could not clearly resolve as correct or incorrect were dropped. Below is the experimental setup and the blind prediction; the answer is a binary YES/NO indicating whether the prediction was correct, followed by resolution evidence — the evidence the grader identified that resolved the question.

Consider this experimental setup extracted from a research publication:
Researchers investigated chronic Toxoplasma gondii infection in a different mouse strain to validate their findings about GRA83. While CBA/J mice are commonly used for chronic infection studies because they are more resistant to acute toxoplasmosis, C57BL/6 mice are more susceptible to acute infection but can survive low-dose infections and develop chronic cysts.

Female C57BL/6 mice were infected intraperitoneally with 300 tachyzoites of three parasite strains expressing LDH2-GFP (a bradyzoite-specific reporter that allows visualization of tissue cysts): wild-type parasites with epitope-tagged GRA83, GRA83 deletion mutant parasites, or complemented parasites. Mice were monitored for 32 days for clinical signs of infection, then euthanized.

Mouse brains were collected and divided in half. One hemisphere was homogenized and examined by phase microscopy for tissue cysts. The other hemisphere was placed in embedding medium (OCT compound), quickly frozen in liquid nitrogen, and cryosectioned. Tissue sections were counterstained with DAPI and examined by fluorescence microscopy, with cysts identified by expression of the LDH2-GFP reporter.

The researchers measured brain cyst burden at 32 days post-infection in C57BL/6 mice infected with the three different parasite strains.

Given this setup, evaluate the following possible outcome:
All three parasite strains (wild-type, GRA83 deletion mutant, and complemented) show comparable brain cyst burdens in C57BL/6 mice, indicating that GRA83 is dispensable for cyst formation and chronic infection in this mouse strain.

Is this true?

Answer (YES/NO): NO